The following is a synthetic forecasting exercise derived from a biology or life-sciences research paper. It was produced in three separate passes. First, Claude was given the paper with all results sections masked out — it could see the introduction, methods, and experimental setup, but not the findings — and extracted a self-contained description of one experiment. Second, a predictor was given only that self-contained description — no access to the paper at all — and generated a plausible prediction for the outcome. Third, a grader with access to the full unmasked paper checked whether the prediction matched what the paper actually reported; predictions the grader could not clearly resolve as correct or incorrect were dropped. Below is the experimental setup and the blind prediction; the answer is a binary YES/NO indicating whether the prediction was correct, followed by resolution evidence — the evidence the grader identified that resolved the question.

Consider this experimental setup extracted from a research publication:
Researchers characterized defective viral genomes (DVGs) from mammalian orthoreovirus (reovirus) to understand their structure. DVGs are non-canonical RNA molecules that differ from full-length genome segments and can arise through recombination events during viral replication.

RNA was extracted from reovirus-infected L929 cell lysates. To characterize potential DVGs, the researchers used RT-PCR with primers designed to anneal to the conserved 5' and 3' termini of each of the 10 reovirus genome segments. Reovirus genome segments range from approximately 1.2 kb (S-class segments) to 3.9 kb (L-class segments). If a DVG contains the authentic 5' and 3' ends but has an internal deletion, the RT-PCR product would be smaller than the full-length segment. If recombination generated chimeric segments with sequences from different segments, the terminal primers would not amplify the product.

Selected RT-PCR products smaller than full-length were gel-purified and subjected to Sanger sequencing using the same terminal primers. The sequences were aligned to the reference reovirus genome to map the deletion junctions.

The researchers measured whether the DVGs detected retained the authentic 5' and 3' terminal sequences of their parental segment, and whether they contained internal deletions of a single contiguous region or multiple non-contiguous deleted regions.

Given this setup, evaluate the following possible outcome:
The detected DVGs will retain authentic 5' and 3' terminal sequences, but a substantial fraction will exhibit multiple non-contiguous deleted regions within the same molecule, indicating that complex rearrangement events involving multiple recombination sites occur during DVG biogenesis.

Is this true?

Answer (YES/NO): NO